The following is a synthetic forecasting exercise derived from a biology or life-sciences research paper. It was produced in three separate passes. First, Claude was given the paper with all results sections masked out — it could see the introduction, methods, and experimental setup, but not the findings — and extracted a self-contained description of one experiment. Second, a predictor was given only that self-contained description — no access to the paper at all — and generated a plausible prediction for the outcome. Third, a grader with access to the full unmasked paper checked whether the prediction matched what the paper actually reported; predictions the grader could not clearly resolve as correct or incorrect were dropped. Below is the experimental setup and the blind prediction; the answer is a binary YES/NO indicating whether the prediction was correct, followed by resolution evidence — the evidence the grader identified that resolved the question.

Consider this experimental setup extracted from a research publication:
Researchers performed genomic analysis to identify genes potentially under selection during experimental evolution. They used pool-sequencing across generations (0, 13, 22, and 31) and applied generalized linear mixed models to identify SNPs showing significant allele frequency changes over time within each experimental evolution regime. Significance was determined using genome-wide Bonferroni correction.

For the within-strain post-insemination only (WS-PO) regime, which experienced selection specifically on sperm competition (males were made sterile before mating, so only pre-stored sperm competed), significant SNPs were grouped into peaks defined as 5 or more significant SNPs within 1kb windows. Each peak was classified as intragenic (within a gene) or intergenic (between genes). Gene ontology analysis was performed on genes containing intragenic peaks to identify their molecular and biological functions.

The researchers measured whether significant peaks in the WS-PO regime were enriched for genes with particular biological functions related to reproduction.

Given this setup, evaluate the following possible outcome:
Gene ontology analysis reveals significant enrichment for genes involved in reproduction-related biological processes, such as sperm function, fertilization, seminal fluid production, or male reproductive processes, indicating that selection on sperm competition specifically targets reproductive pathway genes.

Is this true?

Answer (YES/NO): NO